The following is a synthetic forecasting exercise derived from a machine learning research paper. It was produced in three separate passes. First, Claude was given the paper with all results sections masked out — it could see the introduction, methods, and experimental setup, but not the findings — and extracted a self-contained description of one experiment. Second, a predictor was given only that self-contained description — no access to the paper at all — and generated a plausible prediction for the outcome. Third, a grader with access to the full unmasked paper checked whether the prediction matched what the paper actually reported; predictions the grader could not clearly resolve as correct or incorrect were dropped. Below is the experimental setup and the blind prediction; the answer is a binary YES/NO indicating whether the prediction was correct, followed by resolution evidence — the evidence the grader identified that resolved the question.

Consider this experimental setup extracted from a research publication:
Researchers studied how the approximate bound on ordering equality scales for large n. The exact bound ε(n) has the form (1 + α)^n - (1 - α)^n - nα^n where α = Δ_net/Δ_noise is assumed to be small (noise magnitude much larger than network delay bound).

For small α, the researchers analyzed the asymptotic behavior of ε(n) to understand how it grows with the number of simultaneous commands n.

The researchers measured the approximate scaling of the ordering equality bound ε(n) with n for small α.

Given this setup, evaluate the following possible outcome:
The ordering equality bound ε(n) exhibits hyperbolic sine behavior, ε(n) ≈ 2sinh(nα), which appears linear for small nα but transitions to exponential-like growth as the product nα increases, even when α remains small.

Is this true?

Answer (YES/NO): NO